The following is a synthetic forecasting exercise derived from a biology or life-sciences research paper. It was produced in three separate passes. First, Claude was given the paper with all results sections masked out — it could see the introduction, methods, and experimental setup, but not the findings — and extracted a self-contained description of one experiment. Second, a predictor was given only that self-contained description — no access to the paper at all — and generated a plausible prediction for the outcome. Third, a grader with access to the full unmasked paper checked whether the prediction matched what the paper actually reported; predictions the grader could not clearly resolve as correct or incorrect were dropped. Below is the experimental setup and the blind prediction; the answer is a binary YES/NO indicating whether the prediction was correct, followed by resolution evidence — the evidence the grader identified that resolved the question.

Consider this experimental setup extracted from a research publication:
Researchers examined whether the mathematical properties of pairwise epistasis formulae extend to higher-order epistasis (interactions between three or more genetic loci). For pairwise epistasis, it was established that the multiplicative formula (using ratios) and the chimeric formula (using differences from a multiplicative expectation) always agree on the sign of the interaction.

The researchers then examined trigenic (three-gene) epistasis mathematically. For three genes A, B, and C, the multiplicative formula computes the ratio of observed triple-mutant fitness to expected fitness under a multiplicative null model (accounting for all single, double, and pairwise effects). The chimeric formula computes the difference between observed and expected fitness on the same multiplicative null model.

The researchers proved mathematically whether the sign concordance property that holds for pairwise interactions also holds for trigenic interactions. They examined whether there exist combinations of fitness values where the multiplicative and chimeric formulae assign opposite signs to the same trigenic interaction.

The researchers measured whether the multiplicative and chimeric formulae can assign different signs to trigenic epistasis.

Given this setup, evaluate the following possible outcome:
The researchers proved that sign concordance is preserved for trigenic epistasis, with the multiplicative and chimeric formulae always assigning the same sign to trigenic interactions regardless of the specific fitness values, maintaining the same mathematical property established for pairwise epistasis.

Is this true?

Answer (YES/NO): NO